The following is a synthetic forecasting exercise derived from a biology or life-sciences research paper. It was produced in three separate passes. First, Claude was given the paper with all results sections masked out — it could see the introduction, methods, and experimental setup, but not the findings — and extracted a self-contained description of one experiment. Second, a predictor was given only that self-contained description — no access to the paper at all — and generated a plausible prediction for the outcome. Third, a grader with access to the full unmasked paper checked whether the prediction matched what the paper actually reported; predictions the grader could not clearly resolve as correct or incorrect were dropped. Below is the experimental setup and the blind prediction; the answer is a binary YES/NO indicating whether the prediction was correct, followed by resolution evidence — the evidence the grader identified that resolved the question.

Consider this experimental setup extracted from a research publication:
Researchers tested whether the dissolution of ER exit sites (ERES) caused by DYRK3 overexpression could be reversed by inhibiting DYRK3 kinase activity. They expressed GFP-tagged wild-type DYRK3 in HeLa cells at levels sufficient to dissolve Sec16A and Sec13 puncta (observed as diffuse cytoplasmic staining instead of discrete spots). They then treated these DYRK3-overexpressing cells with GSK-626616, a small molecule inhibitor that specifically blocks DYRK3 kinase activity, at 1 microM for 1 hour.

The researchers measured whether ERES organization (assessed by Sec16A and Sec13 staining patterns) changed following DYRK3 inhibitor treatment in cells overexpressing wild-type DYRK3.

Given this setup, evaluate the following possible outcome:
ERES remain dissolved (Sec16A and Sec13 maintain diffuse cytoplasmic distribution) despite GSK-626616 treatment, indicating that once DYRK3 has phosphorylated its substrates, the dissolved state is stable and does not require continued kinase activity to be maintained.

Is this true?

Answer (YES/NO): NO